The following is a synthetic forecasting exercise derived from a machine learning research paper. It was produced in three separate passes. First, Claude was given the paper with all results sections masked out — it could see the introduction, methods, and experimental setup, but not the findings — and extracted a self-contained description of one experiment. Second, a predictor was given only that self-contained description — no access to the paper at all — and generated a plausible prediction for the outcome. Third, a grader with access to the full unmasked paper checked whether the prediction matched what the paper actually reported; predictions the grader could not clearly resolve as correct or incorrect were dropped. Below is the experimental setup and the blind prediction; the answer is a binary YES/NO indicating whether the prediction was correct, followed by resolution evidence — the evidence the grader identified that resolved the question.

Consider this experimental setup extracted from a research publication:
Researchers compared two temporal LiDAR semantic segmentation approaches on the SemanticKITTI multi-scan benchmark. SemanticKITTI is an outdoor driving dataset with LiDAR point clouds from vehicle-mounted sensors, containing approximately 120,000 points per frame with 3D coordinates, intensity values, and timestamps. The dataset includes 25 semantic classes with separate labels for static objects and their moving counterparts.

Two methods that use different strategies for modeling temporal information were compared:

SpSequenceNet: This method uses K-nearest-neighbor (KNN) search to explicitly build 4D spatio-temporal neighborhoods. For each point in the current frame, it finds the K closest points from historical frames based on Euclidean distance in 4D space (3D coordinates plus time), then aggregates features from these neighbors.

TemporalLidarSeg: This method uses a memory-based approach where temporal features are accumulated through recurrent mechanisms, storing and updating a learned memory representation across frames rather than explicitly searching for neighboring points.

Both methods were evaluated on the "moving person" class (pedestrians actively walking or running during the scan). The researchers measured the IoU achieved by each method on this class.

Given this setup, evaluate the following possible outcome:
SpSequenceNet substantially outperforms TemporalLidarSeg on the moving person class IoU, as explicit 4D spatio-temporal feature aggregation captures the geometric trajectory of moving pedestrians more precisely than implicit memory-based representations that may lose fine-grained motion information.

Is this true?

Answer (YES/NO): NO